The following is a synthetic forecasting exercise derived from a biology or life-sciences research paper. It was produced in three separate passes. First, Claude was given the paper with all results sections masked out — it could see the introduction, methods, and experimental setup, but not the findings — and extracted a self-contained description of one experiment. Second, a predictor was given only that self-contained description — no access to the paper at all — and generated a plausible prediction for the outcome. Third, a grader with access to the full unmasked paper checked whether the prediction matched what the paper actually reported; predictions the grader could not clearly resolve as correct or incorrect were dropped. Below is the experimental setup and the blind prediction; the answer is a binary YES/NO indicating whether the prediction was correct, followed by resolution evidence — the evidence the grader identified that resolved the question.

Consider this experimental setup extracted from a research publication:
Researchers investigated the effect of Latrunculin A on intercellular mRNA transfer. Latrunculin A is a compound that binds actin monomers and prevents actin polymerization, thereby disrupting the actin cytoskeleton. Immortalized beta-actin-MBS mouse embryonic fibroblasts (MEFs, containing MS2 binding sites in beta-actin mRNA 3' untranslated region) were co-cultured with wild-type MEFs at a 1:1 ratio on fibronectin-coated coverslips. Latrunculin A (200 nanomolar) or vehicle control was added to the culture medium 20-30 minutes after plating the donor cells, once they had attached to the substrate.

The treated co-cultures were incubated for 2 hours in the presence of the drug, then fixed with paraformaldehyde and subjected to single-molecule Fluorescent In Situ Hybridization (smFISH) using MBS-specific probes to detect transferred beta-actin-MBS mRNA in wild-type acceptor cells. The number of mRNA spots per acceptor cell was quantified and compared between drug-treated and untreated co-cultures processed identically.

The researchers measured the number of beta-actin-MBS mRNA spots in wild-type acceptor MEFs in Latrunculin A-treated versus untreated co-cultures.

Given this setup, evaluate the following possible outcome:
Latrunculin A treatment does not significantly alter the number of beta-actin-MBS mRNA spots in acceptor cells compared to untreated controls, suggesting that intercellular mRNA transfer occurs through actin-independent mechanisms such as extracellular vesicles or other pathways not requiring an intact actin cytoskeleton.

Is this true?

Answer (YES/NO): NO